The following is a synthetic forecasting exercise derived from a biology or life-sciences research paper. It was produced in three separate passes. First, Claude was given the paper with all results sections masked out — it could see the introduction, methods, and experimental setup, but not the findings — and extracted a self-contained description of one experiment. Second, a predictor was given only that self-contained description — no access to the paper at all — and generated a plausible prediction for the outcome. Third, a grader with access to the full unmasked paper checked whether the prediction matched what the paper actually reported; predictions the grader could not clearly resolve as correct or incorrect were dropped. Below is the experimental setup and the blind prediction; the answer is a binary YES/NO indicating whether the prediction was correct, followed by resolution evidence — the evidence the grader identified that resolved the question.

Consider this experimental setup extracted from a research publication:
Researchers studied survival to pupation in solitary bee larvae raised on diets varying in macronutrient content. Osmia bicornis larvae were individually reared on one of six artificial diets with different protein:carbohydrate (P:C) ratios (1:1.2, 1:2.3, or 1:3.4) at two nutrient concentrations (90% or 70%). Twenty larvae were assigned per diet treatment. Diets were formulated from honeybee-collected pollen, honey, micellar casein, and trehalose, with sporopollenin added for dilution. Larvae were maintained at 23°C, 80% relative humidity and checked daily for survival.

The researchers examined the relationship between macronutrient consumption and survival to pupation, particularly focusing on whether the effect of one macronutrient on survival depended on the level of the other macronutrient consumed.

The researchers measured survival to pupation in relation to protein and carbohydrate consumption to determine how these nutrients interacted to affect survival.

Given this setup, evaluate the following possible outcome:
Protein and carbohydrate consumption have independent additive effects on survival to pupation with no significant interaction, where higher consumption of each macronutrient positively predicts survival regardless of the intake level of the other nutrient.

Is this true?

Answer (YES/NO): NO